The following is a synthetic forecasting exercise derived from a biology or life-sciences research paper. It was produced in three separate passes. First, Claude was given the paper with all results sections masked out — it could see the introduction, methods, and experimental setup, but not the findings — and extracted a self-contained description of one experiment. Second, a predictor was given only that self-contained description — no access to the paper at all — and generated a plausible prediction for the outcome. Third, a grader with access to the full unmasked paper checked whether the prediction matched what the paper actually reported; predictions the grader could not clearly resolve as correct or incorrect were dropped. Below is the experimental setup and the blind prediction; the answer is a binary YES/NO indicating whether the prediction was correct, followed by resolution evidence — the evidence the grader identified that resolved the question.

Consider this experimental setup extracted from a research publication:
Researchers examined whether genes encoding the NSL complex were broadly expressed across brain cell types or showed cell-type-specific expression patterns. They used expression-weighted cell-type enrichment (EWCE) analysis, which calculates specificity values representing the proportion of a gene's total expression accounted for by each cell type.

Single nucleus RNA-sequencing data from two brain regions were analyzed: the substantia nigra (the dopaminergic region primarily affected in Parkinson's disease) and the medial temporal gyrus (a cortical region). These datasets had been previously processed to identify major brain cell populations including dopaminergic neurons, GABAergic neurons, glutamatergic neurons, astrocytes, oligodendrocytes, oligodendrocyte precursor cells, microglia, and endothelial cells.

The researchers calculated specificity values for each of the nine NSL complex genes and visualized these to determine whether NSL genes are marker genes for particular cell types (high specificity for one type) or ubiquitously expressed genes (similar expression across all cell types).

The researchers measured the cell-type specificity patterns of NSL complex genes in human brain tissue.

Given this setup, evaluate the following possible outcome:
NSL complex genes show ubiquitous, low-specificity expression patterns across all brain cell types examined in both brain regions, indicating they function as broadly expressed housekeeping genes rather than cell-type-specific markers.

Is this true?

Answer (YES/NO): YES